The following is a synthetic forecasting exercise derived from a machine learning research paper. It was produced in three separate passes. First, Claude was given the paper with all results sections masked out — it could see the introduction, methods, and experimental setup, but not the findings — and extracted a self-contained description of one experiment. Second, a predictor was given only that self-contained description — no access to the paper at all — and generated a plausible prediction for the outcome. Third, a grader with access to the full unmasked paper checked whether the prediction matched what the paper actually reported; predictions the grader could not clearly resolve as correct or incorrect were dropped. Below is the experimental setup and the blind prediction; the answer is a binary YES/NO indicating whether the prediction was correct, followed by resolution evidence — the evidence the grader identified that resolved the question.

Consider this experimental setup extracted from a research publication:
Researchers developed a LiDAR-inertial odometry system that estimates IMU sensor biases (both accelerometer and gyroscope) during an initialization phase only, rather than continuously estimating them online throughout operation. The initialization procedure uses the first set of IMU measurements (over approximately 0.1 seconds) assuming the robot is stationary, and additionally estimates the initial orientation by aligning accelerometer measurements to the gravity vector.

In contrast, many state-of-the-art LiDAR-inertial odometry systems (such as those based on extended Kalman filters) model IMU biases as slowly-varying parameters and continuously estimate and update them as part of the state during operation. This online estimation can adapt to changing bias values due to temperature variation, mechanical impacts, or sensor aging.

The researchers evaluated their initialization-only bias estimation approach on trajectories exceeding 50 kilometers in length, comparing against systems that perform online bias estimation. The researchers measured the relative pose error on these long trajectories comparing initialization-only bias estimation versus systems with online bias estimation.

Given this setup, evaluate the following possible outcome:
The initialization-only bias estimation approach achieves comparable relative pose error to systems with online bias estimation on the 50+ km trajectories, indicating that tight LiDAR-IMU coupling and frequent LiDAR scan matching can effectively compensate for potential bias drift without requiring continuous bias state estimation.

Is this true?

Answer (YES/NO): YES